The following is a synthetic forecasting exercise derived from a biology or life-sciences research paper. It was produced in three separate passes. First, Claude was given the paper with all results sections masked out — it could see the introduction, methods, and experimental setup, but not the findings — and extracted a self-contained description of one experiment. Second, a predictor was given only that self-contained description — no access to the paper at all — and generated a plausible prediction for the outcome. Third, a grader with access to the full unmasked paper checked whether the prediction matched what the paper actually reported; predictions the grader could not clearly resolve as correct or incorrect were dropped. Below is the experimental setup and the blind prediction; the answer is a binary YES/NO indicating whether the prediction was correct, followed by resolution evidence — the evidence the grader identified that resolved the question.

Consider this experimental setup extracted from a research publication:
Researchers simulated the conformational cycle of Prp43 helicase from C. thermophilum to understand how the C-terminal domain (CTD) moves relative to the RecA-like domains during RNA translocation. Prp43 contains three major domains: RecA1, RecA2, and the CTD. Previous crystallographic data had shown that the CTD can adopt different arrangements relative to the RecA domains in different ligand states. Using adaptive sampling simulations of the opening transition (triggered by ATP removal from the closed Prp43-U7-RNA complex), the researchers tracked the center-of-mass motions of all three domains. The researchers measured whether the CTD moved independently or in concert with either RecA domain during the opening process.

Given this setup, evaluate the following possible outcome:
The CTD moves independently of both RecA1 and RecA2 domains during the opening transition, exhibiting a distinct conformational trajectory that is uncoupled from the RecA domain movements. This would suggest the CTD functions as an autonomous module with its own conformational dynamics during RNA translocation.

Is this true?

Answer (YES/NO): NO